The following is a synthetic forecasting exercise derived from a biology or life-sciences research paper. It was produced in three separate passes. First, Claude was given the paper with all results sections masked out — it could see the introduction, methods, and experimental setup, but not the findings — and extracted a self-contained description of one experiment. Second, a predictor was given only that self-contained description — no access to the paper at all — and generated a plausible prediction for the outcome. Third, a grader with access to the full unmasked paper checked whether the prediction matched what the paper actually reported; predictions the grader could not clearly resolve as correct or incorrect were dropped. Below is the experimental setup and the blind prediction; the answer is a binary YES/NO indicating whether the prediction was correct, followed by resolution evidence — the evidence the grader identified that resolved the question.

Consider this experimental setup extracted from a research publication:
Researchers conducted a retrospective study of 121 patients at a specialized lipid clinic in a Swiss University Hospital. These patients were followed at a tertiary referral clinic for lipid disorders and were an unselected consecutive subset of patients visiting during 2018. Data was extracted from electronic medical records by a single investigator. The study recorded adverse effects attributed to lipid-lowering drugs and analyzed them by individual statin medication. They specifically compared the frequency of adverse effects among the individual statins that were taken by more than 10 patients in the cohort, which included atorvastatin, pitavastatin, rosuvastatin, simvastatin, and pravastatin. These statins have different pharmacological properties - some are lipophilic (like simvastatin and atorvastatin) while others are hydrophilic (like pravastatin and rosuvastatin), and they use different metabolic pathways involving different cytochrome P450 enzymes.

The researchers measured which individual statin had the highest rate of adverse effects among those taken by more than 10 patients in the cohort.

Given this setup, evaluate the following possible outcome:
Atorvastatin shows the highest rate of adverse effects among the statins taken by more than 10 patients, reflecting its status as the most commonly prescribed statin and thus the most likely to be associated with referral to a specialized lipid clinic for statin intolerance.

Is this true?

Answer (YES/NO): NO